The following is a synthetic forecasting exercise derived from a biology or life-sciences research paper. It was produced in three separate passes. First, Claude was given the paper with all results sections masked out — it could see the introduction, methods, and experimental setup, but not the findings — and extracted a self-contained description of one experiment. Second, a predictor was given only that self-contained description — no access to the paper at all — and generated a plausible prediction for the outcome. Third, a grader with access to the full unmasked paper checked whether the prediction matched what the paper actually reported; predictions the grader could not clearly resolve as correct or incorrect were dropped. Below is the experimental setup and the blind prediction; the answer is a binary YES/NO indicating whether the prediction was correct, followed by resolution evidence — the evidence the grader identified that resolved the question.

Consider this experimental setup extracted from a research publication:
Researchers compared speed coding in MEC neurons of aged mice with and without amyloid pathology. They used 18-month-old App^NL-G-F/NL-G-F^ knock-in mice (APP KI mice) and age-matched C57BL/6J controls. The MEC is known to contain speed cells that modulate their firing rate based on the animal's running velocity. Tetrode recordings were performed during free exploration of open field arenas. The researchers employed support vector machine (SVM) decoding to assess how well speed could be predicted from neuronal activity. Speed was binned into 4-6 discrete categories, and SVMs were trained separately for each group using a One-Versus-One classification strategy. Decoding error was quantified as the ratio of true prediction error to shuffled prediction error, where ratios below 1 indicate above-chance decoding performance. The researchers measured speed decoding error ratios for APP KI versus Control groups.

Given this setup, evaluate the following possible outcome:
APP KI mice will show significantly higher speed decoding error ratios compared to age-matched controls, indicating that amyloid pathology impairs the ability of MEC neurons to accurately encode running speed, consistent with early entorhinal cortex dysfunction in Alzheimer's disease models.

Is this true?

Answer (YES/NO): YES